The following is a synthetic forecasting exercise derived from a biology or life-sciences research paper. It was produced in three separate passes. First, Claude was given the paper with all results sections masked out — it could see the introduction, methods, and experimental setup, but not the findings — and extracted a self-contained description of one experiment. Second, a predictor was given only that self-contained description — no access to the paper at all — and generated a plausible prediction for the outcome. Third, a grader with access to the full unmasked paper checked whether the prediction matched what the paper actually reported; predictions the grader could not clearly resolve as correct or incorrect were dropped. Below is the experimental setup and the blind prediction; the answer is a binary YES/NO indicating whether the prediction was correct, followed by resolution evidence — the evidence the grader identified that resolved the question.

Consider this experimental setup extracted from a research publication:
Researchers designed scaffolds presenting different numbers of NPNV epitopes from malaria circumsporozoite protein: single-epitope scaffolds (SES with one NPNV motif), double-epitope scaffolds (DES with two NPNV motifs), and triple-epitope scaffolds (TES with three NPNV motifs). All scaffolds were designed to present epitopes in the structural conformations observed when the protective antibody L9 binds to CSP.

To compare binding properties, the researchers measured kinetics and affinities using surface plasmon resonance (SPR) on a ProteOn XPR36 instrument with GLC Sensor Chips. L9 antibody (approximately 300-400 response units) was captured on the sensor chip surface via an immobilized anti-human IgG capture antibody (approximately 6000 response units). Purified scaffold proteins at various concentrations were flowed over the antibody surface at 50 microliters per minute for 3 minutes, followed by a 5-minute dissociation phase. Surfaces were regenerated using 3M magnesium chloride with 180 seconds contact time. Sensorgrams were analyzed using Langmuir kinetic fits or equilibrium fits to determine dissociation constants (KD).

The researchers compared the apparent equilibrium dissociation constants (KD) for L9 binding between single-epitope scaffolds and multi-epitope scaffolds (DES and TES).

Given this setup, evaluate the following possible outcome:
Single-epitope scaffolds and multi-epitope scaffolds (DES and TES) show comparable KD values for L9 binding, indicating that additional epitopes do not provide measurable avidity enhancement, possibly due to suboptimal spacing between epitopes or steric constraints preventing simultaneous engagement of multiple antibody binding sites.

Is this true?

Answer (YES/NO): NO